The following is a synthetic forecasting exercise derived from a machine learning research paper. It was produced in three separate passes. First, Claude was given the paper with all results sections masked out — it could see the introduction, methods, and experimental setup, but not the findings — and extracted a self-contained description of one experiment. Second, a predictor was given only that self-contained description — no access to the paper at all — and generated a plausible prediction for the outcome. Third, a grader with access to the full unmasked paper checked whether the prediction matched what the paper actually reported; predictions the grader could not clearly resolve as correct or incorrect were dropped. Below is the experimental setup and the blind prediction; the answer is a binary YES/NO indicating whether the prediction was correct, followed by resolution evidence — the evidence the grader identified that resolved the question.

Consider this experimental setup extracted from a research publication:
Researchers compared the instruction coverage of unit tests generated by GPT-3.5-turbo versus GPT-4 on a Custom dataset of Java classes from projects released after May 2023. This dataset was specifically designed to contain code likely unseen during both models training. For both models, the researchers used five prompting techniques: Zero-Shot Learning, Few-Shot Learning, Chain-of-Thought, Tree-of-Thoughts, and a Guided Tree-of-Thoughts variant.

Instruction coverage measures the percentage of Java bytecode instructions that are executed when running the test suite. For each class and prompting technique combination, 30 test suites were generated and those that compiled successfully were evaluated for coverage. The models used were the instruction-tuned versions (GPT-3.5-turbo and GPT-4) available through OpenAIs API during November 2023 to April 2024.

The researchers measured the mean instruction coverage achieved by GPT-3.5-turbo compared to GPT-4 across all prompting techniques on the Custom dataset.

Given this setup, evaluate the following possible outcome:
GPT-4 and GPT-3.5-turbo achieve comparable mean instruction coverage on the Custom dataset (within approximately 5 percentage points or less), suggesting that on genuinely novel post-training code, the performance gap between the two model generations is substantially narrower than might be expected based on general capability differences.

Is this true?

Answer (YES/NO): NO